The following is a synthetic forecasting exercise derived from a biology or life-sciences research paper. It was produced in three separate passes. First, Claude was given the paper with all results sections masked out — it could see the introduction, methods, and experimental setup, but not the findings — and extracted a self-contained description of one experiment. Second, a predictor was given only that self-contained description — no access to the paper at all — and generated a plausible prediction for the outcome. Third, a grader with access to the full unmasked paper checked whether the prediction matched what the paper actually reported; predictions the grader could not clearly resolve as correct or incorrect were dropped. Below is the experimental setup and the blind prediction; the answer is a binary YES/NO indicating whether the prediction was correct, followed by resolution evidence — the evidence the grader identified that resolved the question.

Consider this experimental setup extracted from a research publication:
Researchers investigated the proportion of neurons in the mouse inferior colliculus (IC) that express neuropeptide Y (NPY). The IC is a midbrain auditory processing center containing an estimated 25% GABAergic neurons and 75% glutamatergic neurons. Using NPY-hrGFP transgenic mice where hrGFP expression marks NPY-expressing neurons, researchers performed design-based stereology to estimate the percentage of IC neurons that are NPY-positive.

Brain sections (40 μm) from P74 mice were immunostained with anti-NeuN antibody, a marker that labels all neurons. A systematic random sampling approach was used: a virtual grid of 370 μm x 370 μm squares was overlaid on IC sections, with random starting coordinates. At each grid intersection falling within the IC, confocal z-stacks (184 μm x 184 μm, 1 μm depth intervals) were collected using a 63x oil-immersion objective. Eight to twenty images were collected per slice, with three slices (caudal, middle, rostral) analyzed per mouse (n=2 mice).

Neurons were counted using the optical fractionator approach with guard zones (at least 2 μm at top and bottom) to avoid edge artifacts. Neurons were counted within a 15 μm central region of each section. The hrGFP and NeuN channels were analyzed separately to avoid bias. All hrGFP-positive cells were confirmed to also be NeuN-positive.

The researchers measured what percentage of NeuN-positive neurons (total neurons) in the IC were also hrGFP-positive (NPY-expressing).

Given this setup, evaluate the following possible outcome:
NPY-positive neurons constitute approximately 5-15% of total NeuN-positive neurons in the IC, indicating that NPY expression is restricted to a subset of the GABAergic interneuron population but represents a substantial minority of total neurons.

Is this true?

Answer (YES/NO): YES